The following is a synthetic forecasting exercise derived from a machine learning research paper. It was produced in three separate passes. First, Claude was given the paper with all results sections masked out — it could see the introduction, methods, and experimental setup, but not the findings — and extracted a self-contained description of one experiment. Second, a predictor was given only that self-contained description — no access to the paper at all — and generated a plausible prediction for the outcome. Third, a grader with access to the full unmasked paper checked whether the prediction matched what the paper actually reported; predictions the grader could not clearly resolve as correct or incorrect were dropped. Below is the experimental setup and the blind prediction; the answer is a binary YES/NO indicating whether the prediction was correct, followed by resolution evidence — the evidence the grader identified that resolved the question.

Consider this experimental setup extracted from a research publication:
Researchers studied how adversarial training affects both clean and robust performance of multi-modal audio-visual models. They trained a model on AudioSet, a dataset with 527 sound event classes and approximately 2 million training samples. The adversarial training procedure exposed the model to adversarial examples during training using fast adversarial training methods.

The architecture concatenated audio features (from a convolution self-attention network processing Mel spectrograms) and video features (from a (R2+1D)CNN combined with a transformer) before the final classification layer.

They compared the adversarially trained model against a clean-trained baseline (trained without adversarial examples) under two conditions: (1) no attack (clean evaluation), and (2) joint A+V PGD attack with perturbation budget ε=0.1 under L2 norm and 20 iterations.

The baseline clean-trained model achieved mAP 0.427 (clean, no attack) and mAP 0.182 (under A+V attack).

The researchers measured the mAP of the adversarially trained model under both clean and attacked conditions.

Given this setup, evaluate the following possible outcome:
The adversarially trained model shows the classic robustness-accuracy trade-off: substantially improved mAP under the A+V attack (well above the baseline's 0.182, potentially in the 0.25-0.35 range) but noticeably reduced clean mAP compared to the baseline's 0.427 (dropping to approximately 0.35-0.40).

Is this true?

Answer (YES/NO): NO